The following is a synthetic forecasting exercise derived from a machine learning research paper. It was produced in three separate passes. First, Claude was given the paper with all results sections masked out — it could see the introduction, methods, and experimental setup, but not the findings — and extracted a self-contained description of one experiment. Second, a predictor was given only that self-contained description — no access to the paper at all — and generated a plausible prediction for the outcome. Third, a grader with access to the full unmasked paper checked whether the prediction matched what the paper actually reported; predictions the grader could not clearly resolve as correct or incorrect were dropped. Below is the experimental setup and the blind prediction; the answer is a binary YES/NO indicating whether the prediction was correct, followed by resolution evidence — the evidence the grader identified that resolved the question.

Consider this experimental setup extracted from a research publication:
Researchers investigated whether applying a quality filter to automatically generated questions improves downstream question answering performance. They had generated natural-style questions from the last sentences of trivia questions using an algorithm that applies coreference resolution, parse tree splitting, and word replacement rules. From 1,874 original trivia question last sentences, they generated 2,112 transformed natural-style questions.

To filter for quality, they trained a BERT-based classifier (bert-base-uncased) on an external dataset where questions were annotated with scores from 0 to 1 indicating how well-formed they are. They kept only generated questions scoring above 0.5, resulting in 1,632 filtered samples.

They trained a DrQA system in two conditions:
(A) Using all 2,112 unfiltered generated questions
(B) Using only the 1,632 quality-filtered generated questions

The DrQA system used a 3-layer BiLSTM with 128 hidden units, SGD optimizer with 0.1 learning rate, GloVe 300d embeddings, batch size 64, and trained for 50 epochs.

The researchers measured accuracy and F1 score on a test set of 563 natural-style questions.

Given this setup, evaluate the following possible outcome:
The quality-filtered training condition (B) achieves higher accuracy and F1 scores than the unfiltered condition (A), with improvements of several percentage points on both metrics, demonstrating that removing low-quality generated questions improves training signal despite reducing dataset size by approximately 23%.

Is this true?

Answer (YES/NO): YES